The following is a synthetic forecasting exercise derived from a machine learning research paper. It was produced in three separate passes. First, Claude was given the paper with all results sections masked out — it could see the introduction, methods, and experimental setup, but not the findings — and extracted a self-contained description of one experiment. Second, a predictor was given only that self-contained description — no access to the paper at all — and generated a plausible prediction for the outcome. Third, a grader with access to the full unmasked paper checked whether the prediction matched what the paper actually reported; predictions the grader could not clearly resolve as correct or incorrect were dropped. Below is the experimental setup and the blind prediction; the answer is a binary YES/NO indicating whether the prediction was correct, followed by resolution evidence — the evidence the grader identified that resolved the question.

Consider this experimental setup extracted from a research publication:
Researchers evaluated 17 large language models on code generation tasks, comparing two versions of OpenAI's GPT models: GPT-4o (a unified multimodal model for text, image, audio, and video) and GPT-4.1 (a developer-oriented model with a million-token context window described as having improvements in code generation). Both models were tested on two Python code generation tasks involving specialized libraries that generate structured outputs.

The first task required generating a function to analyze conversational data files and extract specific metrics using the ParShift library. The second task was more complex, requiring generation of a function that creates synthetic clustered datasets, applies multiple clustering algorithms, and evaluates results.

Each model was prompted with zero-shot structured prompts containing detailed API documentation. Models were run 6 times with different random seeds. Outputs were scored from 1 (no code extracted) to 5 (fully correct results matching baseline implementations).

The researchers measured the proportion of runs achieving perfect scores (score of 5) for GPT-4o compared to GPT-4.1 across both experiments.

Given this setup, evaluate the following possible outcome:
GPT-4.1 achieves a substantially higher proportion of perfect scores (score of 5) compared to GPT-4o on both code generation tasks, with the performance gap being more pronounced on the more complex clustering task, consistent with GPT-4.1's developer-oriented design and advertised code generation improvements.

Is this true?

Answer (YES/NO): YES